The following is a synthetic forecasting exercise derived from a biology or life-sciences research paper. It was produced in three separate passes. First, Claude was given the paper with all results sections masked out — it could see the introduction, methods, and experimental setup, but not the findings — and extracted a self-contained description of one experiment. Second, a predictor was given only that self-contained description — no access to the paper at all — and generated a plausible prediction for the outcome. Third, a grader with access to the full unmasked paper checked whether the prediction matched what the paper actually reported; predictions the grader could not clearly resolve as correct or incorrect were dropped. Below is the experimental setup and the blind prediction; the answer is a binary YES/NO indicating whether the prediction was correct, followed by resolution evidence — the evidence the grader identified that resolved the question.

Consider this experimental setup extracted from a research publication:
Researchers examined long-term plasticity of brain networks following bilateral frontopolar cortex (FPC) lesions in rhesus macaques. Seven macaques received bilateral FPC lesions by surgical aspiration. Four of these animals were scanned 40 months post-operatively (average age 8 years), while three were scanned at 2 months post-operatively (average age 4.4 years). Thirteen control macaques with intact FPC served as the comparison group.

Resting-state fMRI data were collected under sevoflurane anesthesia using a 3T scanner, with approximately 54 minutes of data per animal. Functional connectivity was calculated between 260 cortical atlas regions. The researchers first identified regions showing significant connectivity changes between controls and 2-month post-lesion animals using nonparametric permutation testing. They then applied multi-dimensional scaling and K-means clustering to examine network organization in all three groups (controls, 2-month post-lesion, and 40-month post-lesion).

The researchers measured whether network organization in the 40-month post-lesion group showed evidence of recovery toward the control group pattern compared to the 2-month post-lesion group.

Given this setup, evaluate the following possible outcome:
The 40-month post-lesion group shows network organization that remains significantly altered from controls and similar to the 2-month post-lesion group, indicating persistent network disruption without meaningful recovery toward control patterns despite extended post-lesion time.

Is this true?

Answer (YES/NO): NO